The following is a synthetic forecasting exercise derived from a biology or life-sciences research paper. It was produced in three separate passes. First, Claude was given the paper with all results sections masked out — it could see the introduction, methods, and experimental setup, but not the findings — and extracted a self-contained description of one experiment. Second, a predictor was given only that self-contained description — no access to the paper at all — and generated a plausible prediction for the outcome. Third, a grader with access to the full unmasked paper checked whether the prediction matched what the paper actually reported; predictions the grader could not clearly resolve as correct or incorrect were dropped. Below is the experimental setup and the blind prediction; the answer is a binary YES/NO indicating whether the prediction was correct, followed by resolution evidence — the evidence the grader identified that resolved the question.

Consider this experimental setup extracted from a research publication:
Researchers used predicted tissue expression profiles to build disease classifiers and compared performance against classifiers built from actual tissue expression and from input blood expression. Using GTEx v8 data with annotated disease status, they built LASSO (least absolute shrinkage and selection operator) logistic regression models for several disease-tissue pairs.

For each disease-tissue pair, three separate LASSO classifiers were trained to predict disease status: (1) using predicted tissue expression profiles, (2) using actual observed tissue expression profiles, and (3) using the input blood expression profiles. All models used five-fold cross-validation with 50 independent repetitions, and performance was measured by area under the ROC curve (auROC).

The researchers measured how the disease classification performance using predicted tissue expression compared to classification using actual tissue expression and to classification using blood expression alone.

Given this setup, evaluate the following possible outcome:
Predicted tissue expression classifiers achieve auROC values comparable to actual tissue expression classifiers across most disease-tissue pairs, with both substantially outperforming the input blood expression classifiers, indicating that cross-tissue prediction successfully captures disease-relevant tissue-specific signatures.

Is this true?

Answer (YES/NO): NO